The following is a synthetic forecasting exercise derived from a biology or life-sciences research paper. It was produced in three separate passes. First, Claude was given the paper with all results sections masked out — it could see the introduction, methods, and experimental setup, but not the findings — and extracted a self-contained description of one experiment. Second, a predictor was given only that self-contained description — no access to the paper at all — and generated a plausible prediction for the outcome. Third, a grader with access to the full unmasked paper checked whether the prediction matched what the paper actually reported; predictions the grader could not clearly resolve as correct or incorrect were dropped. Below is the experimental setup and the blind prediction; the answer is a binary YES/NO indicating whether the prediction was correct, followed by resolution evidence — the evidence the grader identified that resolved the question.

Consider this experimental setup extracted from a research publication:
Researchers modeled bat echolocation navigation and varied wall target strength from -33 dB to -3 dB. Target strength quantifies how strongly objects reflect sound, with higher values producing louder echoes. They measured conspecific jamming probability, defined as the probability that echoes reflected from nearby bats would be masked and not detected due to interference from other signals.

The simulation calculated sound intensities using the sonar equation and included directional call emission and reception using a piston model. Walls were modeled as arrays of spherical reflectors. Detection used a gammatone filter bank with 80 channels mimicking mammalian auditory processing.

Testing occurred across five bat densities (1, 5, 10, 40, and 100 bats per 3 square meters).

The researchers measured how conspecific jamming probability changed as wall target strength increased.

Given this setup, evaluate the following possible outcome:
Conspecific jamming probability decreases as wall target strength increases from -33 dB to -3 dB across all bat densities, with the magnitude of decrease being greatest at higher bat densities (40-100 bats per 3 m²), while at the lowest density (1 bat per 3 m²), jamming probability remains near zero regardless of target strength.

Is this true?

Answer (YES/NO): NO